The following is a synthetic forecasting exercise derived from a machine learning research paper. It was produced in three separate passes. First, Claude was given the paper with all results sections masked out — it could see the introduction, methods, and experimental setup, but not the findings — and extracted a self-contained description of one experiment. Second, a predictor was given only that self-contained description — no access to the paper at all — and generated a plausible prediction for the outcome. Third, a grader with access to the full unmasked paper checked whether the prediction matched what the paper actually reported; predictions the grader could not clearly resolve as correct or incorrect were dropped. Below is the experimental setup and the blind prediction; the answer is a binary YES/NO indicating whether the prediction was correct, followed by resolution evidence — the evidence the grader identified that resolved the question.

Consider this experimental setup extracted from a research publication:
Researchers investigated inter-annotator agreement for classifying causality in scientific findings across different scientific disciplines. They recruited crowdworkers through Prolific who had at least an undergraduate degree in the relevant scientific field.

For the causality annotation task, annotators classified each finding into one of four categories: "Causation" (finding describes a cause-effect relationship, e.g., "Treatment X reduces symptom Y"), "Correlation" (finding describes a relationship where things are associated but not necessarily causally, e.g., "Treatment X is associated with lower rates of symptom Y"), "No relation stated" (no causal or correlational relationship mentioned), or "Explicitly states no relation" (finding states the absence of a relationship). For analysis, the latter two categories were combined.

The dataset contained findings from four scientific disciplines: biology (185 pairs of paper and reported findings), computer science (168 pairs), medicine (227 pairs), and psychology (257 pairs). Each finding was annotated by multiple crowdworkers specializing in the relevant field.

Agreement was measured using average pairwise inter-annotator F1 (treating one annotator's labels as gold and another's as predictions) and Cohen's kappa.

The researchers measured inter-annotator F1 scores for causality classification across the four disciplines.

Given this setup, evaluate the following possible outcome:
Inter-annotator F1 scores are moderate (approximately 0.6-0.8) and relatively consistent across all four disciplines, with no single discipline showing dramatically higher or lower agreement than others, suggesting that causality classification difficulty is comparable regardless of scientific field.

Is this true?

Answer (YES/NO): NO